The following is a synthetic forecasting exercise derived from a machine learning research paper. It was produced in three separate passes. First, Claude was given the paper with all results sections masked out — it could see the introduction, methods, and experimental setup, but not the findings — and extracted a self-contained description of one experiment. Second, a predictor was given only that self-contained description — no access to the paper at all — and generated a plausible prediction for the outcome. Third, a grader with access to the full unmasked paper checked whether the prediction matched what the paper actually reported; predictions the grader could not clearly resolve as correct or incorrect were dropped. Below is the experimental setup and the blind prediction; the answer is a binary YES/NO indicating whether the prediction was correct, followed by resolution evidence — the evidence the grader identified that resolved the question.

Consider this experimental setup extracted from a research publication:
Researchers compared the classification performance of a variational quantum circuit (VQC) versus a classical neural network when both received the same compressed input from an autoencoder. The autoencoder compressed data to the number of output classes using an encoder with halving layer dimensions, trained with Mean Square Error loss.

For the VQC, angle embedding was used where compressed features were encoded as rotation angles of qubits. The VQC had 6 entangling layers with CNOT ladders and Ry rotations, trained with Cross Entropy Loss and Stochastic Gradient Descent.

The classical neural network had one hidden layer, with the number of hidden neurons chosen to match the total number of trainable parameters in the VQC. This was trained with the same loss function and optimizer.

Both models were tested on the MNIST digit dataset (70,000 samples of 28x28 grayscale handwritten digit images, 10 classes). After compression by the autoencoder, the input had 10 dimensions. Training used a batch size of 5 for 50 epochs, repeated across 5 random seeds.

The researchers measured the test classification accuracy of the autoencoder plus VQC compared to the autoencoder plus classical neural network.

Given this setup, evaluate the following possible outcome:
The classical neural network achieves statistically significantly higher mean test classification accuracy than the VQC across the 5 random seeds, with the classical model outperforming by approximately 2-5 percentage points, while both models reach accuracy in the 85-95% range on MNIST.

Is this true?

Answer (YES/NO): NO